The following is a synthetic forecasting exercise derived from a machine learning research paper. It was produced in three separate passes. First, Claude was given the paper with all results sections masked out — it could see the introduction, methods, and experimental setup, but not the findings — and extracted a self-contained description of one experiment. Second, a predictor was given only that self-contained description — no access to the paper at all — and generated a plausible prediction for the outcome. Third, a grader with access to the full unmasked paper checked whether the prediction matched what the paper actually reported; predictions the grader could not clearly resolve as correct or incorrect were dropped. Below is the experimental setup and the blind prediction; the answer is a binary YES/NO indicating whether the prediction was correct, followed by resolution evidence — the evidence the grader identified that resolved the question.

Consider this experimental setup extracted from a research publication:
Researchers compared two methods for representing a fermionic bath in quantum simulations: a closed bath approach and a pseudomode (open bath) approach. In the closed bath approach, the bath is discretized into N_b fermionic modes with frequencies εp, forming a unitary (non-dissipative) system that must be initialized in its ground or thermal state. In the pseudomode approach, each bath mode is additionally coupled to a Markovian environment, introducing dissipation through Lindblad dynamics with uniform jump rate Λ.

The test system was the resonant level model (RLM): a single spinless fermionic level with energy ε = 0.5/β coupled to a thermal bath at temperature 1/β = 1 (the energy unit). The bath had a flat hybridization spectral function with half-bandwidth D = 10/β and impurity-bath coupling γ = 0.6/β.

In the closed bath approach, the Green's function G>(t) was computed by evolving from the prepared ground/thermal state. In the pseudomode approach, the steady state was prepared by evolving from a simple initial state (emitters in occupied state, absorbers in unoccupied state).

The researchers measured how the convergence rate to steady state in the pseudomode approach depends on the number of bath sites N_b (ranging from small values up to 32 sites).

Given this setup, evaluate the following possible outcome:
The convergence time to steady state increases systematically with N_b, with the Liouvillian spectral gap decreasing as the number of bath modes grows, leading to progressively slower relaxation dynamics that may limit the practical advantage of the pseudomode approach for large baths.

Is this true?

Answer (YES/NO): NO